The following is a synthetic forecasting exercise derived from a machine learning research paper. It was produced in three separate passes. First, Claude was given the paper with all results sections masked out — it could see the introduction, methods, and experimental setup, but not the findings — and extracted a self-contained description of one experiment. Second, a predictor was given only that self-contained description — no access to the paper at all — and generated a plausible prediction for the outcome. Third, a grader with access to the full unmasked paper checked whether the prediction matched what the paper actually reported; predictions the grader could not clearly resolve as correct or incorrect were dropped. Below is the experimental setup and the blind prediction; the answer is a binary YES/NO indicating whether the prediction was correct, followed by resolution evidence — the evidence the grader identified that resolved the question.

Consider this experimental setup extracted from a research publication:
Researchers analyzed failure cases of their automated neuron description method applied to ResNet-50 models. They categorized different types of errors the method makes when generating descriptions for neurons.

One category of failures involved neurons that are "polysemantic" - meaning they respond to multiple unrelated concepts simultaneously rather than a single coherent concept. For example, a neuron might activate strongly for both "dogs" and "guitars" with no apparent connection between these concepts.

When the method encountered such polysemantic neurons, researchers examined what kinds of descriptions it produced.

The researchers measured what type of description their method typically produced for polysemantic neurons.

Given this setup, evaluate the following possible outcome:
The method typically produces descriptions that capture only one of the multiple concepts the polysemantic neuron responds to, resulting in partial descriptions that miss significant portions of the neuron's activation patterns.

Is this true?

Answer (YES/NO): NO